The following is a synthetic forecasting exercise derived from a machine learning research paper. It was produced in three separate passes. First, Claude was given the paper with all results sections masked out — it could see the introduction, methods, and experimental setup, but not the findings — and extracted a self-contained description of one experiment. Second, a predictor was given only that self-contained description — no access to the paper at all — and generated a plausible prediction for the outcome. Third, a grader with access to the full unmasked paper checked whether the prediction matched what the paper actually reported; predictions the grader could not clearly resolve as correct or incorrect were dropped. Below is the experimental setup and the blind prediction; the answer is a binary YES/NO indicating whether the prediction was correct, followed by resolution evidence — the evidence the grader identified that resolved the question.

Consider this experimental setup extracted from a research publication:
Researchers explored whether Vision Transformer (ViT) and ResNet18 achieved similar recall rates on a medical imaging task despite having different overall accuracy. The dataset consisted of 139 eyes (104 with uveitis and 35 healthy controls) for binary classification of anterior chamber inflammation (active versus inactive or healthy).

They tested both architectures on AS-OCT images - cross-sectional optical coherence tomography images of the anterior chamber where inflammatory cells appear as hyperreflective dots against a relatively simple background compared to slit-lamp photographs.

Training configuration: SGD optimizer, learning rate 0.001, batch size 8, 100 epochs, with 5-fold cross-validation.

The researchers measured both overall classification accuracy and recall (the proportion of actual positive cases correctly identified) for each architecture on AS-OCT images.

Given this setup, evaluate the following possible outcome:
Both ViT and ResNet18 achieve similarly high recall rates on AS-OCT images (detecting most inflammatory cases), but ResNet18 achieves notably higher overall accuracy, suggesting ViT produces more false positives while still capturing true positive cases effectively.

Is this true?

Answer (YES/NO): YES